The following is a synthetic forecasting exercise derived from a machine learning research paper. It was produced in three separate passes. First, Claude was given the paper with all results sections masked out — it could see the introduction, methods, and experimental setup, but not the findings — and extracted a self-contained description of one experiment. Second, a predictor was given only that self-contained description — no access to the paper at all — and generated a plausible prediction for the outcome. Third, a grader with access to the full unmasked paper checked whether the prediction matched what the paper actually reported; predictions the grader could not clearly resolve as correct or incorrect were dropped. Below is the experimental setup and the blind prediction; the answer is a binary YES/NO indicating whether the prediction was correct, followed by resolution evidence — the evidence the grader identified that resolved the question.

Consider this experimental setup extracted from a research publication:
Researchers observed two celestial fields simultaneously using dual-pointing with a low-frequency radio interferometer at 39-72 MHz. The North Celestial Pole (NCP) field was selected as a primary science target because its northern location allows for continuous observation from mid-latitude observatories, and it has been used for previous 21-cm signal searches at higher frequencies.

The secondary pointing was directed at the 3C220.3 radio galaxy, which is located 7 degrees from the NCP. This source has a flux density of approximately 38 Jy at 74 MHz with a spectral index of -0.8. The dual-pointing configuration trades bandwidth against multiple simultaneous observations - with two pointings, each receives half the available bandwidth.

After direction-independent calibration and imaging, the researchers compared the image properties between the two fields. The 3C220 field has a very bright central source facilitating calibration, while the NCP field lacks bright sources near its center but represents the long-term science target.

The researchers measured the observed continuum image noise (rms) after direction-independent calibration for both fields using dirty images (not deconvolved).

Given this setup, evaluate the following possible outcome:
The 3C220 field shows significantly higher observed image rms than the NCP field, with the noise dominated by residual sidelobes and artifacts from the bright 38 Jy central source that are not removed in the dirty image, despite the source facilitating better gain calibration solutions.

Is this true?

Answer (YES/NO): NO